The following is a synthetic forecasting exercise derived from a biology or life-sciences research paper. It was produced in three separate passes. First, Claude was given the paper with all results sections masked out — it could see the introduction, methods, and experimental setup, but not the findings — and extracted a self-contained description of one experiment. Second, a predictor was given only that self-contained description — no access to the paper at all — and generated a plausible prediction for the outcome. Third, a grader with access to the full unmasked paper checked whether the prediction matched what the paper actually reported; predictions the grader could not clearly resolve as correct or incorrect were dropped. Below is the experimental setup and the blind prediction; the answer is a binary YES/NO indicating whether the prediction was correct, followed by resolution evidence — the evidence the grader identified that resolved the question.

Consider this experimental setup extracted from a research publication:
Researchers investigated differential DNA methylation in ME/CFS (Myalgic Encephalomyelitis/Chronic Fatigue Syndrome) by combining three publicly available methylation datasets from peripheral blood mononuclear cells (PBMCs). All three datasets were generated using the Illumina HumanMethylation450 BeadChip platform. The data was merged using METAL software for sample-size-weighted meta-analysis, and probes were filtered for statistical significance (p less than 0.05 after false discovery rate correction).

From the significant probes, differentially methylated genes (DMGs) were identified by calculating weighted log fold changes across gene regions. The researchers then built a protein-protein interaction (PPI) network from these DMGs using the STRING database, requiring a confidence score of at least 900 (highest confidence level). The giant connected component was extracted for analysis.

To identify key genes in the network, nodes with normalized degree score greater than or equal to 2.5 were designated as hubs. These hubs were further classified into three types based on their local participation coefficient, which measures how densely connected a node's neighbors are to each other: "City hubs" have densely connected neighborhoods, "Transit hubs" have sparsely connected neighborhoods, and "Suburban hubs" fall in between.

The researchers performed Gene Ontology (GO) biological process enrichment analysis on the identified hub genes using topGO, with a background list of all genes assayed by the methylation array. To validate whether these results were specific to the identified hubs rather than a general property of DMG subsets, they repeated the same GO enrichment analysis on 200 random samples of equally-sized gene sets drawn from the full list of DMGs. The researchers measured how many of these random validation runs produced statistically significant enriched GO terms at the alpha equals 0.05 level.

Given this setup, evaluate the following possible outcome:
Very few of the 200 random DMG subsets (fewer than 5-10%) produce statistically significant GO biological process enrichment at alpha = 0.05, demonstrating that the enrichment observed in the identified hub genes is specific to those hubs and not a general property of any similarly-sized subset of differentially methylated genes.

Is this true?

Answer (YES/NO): YES